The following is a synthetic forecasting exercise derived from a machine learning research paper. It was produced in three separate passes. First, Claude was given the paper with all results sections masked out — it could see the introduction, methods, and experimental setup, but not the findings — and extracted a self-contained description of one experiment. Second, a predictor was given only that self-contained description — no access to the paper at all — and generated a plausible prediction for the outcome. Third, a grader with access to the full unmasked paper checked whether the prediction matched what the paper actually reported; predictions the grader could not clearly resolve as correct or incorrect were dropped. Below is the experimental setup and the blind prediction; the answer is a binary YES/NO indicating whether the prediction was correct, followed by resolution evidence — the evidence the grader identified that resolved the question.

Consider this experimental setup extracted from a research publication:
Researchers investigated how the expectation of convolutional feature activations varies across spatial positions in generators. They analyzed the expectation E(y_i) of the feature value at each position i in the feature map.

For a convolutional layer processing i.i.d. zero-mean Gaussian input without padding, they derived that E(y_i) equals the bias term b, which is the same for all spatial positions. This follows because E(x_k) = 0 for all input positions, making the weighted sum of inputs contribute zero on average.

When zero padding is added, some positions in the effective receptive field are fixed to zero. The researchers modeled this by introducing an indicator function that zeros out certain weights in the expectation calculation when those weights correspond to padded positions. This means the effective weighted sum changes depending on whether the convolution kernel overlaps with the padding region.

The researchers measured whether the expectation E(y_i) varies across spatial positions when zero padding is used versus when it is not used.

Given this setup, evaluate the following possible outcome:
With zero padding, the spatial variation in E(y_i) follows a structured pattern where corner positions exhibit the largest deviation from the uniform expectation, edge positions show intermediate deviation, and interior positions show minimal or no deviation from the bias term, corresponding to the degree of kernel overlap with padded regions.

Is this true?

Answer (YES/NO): NO